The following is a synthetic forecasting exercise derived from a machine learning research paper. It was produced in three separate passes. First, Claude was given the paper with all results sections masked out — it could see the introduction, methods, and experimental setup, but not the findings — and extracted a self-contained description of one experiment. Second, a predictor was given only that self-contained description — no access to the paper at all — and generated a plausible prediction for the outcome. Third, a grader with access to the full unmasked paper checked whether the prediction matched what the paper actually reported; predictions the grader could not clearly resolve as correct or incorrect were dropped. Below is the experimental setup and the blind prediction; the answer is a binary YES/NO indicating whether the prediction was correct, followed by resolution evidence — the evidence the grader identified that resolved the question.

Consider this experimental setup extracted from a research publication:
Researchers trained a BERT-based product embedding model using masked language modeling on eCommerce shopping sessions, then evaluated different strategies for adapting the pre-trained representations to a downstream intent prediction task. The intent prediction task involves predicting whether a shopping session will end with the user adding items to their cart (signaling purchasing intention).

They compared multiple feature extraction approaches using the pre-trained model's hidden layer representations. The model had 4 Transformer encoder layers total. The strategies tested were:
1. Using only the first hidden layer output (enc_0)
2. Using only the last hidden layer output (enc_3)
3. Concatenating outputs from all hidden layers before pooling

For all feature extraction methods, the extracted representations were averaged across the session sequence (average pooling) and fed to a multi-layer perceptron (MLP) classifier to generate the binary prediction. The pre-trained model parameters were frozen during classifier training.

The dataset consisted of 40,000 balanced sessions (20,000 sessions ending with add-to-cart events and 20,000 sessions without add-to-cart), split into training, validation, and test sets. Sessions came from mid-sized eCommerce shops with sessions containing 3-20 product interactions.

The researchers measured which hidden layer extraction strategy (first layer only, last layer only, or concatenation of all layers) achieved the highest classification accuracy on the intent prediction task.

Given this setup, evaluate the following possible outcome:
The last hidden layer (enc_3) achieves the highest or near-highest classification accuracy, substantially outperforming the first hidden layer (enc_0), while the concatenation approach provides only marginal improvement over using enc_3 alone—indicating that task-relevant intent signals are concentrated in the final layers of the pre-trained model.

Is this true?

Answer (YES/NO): NO